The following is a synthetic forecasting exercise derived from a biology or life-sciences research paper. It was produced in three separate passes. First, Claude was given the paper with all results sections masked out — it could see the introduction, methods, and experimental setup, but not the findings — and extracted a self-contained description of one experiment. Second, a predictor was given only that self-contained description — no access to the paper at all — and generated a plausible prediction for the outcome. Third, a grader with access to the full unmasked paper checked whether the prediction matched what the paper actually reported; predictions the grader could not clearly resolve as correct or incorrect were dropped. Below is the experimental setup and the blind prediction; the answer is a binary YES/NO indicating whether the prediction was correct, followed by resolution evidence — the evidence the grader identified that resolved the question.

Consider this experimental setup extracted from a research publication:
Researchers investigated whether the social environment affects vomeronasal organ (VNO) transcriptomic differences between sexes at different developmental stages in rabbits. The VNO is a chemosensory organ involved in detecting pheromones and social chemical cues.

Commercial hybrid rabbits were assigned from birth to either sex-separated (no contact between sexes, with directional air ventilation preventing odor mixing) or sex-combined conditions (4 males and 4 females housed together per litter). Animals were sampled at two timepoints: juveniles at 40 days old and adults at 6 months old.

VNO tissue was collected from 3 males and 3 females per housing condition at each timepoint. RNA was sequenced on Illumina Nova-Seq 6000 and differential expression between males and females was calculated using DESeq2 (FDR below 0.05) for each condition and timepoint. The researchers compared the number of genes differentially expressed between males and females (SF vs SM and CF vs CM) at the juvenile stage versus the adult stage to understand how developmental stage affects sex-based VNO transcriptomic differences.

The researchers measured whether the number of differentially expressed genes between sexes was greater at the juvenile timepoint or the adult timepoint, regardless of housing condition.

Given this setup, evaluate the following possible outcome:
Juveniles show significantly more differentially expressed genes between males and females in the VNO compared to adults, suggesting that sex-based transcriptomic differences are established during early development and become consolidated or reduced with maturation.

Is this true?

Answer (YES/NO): NO